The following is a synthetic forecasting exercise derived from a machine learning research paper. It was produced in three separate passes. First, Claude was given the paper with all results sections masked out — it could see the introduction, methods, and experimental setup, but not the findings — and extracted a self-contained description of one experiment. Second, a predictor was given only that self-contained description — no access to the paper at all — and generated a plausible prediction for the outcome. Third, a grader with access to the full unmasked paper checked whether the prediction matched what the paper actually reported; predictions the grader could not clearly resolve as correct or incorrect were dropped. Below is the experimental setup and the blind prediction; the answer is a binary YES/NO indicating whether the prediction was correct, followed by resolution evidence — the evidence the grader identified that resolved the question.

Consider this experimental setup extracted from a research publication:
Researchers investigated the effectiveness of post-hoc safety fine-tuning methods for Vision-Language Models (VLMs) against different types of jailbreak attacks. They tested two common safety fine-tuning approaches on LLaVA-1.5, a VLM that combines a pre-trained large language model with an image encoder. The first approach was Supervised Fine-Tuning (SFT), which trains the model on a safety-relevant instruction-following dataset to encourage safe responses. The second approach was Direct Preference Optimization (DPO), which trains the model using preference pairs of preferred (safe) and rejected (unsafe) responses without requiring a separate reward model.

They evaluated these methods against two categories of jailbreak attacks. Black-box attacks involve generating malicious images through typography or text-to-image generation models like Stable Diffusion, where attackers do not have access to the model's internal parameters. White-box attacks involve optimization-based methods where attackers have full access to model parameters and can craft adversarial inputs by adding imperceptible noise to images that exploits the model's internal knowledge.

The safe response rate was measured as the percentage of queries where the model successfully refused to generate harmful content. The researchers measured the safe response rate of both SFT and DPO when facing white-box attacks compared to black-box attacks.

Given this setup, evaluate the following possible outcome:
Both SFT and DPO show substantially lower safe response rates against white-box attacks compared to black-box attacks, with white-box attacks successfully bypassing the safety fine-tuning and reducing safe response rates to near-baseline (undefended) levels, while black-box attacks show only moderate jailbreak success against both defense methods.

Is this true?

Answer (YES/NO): NO